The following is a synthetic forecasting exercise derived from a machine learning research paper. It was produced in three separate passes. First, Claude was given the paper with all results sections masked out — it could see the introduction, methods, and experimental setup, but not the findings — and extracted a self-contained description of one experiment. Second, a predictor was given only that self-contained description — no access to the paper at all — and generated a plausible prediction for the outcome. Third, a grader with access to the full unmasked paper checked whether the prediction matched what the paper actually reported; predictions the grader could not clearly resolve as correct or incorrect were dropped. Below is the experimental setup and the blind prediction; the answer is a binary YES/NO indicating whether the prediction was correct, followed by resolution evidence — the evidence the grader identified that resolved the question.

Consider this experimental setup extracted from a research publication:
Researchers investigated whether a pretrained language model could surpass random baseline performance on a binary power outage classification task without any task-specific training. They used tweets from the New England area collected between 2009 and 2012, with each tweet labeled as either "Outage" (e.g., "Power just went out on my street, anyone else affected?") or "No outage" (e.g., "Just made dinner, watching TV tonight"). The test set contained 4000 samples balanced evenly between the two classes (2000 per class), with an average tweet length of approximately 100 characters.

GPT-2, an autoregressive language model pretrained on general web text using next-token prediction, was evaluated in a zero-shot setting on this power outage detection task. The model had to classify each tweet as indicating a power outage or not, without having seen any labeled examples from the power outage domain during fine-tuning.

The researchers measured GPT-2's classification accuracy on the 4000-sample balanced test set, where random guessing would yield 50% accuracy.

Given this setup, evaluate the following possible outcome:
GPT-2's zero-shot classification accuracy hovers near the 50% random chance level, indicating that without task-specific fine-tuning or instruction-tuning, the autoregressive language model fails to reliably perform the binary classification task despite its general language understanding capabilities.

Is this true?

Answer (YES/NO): YES